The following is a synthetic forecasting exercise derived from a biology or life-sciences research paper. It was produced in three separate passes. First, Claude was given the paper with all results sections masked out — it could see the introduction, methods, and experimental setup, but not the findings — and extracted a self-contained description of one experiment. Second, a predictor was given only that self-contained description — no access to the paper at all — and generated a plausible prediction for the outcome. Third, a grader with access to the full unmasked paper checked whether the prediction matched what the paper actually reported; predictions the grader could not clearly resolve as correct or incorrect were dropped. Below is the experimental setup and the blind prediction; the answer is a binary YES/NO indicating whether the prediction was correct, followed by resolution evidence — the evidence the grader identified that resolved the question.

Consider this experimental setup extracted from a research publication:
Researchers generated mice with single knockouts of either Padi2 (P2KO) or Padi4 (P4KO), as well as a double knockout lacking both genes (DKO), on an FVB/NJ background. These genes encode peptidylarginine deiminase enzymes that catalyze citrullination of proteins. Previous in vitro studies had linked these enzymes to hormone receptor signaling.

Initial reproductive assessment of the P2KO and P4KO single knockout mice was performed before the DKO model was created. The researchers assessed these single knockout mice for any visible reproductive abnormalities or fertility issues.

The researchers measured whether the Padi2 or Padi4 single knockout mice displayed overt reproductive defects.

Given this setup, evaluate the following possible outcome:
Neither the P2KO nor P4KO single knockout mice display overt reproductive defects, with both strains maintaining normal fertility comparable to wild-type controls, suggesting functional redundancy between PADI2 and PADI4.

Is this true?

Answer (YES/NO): YES